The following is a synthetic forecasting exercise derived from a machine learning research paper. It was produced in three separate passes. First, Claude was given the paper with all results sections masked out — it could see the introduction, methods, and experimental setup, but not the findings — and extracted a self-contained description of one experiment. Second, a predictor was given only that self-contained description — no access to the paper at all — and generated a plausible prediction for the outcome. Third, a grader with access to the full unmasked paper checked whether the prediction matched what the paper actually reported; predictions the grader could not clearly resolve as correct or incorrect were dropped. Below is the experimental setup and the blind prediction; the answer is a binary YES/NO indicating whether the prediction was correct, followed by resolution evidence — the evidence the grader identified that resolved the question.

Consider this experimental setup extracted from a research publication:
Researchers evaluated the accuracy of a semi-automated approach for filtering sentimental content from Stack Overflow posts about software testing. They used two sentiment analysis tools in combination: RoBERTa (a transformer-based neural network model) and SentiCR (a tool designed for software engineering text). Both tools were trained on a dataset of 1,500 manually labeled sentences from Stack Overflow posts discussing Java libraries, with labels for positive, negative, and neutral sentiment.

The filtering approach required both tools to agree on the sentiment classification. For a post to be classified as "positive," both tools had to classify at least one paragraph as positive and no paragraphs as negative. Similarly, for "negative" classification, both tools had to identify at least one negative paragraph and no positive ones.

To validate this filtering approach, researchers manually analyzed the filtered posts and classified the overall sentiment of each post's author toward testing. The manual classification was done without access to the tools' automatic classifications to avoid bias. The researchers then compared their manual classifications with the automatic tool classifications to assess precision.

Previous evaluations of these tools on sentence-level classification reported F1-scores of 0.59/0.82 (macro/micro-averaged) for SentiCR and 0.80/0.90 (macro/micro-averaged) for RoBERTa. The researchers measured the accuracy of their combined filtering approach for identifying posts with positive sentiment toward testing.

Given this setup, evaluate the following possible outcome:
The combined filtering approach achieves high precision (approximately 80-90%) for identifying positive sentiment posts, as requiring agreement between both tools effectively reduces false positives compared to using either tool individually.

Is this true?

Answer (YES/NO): NO